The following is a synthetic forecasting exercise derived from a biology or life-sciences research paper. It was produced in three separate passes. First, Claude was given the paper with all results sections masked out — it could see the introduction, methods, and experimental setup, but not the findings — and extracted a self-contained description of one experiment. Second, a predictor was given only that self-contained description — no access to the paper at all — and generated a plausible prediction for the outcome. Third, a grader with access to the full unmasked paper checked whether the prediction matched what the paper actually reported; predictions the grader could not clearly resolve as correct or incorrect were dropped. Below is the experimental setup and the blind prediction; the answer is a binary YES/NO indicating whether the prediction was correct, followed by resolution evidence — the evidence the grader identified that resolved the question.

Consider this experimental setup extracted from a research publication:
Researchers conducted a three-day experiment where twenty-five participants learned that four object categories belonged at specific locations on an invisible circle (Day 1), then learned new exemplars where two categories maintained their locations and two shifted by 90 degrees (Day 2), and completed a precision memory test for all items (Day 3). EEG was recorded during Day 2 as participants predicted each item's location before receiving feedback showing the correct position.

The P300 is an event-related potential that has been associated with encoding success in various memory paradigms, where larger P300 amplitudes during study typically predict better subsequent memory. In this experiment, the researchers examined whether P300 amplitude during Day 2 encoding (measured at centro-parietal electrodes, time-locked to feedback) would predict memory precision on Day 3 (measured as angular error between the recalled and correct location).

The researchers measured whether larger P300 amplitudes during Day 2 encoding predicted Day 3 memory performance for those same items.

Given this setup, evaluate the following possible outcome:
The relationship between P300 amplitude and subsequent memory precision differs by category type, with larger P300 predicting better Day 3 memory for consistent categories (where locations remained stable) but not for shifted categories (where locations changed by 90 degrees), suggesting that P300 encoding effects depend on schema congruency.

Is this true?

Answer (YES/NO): NO